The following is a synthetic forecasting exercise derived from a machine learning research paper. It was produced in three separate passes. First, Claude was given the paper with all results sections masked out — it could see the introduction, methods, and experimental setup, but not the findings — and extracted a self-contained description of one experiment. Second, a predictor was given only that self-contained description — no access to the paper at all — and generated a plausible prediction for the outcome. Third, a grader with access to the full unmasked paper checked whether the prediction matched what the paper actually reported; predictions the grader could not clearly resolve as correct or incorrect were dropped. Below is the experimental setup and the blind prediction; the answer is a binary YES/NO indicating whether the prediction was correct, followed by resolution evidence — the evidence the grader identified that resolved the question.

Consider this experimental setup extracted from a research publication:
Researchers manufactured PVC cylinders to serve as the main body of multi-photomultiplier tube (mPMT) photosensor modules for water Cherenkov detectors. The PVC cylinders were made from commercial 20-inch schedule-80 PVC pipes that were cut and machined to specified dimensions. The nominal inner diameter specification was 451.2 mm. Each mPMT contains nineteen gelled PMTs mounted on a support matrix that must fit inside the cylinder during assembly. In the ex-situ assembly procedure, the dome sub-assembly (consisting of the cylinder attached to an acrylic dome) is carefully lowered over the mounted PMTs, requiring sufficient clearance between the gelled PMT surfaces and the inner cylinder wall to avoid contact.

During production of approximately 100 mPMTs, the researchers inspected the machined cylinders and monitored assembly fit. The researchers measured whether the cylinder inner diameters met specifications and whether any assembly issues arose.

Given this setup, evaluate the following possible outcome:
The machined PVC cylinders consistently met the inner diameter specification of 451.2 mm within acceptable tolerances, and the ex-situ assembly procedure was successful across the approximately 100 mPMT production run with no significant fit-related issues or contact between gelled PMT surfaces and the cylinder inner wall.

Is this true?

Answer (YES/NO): NO